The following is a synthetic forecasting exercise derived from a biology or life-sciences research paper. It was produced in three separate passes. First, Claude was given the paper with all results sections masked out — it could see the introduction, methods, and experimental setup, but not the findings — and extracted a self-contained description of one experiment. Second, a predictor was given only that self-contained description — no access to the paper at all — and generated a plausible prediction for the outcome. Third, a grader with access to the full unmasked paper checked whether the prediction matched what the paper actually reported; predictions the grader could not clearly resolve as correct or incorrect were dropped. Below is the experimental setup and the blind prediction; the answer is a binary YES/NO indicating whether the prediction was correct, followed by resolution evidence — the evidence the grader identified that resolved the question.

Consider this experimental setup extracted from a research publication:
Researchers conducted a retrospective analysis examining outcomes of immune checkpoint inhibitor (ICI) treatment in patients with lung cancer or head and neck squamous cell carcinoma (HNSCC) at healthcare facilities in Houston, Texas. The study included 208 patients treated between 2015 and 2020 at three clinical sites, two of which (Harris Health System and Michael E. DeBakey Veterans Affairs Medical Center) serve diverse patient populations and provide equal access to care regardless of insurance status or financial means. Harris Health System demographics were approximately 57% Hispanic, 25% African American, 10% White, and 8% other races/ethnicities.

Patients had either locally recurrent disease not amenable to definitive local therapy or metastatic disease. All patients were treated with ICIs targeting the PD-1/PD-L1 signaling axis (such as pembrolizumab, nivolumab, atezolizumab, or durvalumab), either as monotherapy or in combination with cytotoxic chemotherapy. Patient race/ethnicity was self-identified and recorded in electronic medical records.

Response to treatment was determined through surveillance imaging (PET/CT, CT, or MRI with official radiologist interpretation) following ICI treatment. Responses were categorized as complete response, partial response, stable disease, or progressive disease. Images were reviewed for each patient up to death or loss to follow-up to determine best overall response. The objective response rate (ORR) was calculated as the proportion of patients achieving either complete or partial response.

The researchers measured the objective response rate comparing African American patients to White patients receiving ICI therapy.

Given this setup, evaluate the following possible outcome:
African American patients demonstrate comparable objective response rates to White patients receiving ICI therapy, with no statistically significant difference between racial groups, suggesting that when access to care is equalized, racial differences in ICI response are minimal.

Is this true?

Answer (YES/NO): YES